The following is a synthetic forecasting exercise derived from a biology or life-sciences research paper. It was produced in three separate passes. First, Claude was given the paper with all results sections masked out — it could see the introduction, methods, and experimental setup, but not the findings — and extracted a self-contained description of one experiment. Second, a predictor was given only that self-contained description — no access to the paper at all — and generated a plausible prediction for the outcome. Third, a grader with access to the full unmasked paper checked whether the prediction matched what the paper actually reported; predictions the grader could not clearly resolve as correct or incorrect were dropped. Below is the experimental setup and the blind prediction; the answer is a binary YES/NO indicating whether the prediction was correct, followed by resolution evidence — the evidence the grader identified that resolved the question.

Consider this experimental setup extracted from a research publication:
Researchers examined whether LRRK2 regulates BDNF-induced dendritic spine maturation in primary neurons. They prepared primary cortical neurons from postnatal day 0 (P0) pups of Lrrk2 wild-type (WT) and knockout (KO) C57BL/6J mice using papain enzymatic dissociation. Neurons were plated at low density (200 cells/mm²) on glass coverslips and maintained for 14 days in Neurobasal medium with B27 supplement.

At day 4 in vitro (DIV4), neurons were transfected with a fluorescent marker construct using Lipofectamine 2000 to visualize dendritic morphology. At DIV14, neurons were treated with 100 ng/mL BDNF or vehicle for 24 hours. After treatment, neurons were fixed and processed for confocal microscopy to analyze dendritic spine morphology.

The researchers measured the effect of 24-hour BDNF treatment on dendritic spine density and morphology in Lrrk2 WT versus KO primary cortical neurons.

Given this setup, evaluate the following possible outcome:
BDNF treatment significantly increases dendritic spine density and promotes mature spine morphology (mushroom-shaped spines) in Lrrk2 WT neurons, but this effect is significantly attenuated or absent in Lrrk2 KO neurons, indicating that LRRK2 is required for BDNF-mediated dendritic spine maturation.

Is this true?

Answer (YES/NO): YES